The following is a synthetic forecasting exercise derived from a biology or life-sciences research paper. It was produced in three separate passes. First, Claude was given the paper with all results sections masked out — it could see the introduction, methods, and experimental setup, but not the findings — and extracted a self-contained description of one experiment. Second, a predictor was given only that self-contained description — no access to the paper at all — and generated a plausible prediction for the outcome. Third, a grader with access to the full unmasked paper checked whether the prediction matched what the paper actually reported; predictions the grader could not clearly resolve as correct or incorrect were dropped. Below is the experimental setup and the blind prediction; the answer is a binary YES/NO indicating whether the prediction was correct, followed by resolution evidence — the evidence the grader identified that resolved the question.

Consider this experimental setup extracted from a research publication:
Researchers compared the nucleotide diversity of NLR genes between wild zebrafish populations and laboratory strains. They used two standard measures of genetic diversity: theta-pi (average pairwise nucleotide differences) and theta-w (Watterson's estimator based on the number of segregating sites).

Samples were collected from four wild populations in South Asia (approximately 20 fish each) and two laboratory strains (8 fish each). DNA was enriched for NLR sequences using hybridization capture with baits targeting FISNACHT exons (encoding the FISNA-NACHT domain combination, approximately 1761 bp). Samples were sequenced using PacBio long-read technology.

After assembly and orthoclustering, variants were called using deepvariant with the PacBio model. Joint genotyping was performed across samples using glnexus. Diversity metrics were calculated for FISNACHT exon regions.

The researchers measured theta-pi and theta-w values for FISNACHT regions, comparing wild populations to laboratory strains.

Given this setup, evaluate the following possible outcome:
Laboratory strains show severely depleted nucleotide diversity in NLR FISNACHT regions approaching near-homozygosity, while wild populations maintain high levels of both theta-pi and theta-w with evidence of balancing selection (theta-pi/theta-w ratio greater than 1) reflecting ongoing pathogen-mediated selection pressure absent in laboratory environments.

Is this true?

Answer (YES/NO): NO